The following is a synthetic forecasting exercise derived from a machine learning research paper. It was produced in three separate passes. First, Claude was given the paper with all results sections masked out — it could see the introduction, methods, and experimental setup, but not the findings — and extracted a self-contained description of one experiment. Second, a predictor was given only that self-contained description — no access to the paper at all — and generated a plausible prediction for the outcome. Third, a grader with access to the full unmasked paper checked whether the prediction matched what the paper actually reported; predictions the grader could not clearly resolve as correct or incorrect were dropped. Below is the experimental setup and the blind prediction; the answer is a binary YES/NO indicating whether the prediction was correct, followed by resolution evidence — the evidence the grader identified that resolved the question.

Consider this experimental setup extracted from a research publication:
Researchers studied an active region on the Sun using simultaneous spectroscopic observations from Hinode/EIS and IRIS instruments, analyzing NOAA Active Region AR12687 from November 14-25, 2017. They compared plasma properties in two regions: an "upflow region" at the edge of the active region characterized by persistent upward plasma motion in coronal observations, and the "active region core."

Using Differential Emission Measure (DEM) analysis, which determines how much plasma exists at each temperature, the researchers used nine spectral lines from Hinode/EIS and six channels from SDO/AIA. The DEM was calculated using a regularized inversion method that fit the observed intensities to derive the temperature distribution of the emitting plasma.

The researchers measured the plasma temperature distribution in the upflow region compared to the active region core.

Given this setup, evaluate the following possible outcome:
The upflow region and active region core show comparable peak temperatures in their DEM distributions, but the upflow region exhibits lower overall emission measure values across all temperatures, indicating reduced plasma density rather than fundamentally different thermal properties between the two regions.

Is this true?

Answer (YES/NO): NO